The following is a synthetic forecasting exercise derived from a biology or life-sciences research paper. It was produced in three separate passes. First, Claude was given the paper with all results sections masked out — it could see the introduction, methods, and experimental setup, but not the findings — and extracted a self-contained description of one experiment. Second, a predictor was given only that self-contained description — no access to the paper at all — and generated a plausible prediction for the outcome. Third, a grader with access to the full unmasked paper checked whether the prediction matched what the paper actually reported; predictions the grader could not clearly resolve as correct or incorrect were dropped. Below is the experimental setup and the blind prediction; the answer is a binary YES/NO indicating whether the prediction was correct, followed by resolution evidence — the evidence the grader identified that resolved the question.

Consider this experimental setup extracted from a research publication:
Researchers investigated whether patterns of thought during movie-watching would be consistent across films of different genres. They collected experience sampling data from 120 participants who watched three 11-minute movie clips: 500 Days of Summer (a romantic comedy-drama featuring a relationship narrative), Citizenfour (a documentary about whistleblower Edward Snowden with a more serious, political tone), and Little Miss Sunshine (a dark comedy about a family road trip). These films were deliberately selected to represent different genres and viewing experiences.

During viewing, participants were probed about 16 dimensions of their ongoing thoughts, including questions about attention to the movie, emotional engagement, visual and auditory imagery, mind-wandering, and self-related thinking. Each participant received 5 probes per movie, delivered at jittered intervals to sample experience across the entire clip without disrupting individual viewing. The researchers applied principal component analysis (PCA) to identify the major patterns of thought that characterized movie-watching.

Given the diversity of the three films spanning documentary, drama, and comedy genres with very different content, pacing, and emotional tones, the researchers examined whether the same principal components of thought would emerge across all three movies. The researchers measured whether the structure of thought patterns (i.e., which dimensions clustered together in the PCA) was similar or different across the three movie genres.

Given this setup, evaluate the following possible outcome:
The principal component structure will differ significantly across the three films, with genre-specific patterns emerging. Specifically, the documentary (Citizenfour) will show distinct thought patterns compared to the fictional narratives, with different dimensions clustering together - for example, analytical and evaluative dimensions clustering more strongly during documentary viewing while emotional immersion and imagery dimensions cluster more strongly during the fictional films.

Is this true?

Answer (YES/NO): NO